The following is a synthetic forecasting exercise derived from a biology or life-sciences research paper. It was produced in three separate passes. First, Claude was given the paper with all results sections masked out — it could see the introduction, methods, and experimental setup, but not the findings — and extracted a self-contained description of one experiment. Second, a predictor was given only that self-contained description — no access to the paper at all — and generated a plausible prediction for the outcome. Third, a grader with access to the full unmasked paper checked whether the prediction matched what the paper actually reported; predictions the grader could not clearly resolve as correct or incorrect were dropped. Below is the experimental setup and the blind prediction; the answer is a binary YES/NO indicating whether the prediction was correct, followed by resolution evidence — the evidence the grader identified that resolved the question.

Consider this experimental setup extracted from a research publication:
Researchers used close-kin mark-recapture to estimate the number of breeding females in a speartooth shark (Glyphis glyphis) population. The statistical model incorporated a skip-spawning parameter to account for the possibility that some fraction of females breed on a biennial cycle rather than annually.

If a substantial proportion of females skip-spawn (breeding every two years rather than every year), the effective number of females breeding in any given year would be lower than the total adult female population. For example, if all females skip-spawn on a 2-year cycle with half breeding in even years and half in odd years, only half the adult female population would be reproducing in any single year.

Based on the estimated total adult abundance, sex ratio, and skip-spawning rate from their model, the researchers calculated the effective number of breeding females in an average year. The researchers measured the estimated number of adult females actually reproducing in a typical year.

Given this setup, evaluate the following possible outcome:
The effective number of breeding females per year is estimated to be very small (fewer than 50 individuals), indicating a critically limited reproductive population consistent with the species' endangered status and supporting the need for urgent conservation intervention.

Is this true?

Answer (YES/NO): YES